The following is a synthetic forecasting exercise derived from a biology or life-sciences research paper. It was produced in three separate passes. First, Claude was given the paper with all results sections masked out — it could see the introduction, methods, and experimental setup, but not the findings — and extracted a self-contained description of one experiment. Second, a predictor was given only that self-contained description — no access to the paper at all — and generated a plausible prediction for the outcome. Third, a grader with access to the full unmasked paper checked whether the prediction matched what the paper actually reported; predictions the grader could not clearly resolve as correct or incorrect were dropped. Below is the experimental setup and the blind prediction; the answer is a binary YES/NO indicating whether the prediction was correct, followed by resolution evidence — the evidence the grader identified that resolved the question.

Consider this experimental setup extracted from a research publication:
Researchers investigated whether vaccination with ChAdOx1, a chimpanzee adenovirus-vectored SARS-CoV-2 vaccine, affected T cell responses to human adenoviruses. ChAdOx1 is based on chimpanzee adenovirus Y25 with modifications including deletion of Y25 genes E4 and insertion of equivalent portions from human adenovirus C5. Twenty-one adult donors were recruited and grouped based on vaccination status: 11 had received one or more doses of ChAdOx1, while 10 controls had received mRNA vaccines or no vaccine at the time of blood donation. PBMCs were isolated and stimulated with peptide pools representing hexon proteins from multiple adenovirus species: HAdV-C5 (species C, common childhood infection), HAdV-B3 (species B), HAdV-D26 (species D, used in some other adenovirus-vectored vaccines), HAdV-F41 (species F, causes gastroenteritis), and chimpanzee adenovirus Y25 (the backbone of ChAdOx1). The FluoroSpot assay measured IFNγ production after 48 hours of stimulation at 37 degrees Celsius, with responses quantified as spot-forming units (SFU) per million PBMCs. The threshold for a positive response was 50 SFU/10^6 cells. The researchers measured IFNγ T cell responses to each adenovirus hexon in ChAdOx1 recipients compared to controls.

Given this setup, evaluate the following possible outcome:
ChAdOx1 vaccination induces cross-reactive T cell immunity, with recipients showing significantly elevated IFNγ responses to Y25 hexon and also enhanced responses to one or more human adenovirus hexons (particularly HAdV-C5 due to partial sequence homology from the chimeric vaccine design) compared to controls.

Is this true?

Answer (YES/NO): YES